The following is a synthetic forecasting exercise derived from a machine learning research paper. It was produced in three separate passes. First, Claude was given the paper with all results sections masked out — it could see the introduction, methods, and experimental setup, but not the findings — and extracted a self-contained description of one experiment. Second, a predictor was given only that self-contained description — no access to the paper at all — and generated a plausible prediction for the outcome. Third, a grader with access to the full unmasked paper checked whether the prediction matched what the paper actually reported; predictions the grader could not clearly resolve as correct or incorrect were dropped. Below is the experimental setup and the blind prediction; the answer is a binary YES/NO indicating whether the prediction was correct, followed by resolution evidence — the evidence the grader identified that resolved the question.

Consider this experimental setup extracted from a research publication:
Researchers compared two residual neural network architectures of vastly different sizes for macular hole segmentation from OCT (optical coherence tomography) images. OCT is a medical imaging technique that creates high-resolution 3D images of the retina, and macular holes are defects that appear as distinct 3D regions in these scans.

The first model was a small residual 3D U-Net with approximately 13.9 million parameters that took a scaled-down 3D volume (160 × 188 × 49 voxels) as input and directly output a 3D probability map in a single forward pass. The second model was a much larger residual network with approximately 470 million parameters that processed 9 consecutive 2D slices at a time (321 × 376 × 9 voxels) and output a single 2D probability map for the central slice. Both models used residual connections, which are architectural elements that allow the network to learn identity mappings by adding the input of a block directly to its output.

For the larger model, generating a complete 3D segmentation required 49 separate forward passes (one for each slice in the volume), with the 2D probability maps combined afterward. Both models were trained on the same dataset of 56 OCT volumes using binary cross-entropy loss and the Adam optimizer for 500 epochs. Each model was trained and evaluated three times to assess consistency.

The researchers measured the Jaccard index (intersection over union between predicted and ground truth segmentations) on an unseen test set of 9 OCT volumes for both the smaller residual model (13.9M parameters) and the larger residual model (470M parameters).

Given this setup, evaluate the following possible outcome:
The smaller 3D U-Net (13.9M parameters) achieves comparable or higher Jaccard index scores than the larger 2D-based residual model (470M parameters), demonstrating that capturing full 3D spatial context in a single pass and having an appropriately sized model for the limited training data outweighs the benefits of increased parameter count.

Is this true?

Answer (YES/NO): YES